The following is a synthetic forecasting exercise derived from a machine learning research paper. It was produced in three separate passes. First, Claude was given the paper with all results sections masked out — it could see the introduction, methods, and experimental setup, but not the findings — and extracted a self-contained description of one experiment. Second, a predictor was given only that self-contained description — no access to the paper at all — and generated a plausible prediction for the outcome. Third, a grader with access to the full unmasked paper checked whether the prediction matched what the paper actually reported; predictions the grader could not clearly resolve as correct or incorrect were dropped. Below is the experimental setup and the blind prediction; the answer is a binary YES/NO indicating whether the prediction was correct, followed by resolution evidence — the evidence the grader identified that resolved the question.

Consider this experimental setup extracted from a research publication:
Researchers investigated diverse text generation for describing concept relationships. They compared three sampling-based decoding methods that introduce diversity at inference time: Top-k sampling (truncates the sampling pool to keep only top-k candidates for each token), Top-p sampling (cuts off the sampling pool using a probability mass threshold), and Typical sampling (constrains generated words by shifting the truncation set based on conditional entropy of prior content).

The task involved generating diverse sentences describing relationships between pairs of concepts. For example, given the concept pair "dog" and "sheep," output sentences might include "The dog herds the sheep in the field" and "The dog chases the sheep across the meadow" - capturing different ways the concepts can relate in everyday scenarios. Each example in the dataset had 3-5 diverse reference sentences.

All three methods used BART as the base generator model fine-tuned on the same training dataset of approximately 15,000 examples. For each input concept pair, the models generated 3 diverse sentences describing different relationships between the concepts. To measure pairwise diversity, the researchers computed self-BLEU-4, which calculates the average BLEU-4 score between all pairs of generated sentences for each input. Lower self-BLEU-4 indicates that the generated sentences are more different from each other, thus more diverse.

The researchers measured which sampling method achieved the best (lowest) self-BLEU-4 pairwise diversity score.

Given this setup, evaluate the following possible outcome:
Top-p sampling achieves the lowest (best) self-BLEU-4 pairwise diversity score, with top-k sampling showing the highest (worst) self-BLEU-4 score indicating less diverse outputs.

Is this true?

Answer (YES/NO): YES